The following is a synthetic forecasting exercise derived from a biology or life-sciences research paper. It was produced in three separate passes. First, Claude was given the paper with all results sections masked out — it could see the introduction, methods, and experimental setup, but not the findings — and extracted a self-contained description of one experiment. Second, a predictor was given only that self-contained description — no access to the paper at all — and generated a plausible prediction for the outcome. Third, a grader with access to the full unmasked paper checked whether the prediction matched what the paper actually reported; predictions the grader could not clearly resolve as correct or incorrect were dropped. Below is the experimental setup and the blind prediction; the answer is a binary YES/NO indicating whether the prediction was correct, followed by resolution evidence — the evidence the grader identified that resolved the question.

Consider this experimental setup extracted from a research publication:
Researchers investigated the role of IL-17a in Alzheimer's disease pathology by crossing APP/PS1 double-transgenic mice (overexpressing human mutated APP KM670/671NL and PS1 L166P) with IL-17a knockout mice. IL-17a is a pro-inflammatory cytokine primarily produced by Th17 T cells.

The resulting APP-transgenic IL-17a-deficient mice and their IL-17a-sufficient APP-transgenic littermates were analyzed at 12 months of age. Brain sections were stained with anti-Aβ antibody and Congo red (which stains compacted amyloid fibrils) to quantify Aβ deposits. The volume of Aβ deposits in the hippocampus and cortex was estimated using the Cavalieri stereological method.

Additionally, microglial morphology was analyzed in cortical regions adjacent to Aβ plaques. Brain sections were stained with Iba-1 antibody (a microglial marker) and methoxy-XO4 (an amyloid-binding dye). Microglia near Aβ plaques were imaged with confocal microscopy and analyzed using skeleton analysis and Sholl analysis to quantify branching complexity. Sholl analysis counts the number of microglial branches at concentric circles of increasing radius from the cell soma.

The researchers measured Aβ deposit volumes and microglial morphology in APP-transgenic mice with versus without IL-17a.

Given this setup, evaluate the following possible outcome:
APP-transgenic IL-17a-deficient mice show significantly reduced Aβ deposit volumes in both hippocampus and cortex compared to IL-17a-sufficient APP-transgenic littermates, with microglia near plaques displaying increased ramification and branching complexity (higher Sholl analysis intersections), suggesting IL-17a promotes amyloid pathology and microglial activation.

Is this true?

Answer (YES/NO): NO